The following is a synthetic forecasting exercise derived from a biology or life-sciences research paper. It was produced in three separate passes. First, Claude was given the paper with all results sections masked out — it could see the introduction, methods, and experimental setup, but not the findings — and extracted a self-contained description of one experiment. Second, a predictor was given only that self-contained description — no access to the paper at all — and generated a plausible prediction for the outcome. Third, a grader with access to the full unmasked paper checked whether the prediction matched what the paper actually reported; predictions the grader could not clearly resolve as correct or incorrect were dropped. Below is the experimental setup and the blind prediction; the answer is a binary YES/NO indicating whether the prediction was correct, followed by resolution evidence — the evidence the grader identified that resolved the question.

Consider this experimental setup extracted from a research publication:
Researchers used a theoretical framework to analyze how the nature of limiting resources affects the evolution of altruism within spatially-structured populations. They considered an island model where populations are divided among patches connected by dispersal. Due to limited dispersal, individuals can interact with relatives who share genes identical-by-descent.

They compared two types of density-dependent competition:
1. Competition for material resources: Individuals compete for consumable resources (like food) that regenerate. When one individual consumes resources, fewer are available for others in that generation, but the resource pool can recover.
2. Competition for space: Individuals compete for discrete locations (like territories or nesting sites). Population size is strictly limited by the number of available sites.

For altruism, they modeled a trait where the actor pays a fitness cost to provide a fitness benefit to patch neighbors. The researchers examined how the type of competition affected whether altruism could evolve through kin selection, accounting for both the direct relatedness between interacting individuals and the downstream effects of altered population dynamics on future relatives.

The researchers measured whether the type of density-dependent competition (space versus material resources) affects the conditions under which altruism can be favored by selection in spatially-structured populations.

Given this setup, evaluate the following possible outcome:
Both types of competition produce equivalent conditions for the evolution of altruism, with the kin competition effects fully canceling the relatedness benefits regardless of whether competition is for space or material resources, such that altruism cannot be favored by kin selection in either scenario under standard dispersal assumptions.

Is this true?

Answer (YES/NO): NO